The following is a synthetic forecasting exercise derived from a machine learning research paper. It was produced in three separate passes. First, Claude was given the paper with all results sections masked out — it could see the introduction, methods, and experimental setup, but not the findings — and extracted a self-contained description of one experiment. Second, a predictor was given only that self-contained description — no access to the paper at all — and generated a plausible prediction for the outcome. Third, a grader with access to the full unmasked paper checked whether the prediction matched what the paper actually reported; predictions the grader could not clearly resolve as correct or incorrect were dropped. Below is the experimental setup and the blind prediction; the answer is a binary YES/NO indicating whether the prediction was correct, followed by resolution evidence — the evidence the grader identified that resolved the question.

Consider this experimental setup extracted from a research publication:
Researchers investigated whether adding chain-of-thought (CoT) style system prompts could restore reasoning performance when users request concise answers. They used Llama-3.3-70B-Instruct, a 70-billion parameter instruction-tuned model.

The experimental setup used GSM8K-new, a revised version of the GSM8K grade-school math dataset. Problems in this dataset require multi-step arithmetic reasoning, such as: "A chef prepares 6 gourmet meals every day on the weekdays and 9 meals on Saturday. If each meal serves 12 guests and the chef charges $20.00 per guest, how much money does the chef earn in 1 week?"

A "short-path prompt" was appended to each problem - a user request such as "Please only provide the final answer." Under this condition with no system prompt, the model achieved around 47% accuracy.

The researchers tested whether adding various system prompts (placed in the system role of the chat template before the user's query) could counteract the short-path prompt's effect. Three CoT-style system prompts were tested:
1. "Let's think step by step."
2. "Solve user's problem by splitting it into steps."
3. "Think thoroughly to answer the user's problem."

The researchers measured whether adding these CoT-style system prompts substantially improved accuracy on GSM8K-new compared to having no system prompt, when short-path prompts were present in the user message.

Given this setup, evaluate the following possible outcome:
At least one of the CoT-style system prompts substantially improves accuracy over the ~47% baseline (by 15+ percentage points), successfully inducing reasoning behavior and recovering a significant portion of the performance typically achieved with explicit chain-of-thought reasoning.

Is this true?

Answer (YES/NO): YES